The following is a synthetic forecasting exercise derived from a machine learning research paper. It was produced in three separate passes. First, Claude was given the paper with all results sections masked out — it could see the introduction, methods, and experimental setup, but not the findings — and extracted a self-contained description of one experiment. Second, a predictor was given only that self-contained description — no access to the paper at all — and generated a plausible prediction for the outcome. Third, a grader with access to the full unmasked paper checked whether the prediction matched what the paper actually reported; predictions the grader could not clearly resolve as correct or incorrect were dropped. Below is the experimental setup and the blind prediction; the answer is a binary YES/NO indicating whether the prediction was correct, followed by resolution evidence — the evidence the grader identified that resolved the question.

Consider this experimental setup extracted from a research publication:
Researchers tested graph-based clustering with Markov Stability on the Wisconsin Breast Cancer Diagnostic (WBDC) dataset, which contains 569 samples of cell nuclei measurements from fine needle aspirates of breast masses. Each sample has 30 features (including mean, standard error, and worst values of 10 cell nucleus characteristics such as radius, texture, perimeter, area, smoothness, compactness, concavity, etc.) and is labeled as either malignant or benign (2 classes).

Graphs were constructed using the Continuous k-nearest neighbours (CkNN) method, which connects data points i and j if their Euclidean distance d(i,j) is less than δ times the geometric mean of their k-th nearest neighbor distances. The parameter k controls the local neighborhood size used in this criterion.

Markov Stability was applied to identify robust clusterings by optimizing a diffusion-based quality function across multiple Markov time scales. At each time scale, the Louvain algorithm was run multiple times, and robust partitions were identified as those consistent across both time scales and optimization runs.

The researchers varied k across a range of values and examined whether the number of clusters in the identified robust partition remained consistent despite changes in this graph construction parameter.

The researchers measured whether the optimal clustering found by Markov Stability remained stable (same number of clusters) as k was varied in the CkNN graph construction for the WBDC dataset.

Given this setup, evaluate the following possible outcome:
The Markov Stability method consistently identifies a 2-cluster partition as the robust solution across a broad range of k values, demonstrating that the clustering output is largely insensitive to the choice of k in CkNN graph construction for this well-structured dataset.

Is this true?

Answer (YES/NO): YES